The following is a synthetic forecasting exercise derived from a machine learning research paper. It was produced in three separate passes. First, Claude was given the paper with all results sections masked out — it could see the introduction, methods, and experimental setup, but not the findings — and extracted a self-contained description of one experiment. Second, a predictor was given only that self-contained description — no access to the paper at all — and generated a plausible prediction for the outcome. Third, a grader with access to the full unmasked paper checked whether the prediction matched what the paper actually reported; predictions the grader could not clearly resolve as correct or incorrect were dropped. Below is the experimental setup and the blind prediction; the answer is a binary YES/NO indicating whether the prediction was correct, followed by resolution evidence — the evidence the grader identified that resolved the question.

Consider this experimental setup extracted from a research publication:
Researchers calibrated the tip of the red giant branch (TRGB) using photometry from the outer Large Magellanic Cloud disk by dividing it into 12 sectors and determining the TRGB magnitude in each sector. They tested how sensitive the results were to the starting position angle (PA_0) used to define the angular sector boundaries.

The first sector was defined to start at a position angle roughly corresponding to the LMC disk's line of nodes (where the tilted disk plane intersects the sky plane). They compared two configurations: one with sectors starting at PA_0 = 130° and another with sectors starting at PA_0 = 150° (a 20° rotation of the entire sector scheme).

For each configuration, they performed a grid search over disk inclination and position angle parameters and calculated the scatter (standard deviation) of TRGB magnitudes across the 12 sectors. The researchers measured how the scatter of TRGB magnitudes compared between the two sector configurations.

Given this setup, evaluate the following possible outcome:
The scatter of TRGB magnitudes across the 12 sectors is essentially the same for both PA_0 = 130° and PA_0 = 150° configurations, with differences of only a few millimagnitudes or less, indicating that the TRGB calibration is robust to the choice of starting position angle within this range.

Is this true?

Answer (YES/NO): NO